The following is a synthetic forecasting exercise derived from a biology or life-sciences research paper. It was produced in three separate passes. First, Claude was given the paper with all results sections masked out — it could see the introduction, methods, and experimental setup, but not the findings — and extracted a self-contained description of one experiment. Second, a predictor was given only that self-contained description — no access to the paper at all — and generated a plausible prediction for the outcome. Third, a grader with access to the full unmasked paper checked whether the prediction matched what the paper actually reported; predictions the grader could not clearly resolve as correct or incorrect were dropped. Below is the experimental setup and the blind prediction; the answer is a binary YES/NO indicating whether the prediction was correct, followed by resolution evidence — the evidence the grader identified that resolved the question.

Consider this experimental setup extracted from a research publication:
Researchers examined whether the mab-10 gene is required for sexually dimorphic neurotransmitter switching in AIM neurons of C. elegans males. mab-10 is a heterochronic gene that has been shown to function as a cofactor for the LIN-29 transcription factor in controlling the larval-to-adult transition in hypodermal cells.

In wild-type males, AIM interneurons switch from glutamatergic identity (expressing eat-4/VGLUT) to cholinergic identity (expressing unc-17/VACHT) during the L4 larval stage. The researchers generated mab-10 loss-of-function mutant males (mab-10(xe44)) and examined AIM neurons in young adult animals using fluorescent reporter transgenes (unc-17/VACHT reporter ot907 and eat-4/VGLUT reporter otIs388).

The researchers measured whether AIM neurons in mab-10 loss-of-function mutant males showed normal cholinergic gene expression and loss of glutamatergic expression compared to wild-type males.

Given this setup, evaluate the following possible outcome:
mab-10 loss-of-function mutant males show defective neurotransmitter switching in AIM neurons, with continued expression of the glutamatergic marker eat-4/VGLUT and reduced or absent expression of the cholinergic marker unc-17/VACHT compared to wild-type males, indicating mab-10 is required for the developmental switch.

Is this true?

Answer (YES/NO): NO